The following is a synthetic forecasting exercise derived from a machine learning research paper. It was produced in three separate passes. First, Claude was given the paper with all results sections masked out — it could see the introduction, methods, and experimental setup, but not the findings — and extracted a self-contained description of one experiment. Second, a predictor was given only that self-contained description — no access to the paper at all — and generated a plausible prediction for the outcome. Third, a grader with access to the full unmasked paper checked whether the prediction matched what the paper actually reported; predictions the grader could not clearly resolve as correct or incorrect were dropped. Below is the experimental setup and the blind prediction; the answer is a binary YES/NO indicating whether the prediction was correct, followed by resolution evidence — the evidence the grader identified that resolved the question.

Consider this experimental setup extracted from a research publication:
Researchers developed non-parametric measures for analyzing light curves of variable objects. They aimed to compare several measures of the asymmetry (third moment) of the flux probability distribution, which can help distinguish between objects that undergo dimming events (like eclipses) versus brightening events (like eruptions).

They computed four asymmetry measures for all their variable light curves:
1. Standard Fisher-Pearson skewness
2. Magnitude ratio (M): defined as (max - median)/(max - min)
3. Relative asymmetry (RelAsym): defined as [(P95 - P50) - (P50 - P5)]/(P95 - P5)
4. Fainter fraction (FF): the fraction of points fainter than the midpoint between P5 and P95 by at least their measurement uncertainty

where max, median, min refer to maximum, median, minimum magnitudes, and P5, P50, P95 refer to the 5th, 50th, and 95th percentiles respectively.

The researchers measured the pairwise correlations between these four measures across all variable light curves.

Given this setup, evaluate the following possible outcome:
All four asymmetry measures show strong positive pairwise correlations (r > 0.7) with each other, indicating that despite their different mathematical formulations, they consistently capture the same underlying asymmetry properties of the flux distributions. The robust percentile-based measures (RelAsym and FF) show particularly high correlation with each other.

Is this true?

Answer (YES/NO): NO